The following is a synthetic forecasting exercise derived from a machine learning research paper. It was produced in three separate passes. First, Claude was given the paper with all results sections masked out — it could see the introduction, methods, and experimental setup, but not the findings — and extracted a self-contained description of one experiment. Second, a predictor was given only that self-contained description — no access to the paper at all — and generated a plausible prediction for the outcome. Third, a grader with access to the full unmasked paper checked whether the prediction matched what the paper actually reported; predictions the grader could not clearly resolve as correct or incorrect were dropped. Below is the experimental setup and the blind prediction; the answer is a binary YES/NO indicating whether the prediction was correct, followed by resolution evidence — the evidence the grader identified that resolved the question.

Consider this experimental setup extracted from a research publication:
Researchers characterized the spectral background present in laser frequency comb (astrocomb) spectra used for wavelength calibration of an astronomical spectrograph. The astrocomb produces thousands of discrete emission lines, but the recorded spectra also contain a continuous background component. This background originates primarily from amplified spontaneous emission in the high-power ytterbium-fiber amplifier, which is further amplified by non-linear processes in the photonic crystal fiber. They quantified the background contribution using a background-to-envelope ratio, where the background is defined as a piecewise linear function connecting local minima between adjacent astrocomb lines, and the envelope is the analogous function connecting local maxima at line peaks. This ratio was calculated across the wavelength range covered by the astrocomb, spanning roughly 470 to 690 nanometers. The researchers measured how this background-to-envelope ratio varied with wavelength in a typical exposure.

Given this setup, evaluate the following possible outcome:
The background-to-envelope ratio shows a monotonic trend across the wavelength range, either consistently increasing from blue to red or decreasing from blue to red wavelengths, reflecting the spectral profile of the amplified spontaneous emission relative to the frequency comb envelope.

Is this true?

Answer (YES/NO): YES